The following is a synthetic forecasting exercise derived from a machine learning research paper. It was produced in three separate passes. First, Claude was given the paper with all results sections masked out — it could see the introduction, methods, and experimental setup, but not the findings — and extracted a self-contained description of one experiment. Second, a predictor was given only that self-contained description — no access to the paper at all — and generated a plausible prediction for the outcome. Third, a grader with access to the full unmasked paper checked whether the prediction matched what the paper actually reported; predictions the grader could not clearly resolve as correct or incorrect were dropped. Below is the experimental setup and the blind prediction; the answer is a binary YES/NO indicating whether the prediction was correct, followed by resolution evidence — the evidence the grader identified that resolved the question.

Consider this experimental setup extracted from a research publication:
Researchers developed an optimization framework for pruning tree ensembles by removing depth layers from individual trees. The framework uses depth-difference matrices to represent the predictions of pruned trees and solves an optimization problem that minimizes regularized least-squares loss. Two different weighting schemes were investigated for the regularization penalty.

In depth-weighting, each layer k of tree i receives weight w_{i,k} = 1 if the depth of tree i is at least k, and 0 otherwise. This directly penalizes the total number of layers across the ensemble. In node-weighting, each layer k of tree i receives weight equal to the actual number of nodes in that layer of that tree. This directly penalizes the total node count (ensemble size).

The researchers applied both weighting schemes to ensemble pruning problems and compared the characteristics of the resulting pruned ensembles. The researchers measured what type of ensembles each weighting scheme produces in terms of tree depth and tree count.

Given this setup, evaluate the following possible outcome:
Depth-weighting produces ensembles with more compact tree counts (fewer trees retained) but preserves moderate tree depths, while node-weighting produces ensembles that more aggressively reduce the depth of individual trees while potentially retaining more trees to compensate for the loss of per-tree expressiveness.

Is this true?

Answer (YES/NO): YES